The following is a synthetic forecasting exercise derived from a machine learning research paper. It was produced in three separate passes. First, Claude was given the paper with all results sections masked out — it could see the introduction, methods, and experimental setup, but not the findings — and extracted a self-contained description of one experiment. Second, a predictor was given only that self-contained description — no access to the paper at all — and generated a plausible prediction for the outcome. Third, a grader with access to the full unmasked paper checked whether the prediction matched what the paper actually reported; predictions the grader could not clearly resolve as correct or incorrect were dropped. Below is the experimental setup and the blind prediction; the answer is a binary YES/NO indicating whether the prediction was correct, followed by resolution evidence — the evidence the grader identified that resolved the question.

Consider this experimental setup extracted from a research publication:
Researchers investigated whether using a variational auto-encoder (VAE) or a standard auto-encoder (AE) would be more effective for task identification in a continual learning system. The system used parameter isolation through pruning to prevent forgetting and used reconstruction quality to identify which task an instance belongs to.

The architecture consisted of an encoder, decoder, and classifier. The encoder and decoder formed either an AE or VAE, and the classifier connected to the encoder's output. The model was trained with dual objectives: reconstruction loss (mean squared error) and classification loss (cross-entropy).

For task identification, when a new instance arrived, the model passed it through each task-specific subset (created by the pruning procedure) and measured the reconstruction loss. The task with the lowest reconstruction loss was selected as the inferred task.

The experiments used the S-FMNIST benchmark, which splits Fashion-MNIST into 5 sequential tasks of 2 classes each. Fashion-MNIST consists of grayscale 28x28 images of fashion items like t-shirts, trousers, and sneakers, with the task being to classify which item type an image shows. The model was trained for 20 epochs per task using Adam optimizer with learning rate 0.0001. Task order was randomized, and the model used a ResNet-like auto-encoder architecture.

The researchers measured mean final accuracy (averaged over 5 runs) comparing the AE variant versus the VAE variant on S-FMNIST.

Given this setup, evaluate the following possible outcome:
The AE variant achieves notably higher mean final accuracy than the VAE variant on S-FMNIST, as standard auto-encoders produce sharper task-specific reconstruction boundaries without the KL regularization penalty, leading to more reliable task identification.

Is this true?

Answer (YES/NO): YES